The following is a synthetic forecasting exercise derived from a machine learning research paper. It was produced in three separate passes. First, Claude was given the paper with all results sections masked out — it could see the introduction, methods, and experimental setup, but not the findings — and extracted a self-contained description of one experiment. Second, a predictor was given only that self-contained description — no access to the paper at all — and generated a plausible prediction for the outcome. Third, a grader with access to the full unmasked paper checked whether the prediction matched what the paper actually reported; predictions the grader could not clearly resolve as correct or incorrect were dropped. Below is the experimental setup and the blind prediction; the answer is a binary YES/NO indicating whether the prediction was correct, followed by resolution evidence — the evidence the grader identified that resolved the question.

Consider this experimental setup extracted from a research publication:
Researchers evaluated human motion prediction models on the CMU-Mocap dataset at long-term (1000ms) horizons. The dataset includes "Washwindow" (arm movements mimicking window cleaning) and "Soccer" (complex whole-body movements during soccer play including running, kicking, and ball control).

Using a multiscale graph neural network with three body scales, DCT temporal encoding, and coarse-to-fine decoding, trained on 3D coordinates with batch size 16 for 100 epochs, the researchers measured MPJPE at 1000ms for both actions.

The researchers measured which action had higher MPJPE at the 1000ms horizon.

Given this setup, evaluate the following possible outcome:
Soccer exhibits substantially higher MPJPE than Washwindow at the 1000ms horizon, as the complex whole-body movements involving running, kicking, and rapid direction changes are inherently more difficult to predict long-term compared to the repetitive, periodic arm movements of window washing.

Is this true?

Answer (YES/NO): YES